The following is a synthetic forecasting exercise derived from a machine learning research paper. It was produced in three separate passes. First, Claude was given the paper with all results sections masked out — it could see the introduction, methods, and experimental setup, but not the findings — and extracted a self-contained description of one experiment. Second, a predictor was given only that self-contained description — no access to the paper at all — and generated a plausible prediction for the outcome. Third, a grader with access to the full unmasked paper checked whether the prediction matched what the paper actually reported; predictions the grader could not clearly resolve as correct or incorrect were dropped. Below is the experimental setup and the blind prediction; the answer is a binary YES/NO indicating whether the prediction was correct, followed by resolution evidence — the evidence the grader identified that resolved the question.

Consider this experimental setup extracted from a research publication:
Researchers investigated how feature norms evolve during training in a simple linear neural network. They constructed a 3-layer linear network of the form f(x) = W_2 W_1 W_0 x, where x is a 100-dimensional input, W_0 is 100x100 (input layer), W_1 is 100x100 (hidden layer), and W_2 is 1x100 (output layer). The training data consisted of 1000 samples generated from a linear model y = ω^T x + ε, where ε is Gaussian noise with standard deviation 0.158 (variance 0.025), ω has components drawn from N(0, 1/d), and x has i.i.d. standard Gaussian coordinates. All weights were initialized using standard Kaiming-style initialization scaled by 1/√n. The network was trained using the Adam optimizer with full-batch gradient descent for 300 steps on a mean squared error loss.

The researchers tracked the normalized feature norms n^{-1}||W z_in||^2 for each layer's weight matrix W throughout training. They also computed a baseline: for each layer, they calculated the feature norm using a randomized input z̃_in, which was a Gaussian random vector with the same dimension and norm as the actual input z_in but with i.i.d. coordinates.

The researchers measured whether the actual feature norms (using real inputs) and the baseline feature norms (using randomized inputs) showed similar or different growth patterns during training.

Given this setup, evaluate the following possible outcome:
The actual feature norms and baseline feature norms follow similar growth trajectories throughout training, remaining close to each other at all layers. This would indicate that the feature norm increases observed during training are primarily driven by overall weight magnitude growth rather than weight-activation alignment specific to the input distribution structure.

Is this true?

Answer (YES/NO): NO